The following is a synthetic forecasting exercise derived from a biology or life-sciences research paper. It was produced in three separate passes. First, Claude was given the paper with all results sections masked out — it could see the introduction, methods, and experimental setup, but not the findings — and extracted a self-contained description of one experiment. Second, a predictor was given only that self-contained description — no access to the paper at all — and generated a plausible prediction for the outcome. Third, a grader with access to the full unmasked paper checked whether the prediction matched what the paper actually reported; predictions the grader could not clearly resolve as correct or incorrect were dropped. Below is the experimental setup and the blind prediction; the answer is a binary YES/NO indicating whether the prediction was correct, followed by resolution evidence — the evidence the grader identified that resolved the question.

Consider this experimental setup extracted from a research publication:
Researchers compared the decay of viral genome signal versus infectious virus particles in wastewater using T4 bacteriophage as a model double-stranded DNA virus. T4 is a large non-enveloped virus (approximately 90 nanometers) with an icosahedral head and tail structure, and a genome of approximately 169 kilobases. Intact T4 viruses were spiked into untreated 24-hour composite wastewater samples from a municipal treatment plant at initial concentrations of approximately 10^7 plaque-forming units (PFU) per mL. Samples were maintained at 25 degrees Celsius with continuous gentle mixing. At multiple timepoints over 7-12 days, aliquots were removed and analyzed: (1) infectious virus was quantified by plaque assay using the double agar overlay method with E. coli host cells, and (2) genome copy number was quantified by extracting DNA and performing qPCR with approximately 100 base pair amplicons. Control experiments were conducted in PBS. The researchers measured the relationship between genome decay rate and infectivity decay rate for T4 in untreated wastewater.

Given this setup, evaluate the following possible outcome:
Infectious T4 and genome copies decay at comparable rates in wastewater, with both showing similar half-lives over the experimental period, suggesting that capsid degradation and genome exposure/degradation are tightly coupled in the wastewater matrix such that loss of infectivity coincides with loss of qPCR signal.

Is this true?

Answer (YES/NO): YES